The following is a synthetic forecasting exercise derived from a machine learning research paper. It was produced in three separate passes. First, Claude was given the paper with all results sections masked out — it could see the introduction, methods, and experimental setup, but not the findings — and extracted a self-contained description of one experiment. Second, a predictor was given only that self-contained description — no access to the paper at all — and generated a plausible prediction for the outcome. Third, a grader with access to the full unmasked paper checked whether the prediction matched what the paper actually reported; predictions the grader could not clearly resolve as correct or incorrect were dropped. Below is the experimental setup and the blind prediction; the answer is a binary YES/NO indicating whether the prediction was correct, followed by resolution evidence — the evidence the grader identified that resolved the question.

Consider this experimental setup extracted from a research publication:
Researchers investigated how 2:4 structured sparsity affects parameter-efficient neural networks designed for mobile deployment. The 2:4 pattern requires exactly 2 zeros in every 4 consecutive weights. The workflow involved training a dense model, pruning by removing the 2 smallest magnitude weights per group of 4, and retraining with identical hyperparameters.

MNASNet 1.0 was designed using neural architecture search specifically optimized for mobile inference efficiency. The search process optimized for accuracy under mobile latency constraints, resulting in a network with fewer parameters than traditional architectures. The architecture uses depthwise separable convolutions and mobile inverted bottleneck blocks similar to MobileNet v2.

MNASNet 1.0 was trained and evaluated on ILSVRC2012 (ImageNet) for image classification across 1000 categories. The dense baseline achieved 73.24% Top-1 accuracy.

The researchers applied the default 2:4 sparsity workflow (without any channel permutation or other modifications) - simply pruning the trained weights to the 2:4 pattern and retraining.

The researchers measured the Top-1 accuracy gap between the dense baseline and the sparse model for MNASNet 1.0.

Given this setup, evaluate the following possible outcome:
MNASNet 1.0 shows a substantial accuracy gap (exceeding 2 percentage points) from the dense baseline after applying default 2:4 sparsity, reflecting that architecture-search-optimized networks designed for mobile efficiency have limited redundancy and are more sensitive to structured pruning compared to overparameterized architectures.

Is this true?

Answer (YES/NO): NO